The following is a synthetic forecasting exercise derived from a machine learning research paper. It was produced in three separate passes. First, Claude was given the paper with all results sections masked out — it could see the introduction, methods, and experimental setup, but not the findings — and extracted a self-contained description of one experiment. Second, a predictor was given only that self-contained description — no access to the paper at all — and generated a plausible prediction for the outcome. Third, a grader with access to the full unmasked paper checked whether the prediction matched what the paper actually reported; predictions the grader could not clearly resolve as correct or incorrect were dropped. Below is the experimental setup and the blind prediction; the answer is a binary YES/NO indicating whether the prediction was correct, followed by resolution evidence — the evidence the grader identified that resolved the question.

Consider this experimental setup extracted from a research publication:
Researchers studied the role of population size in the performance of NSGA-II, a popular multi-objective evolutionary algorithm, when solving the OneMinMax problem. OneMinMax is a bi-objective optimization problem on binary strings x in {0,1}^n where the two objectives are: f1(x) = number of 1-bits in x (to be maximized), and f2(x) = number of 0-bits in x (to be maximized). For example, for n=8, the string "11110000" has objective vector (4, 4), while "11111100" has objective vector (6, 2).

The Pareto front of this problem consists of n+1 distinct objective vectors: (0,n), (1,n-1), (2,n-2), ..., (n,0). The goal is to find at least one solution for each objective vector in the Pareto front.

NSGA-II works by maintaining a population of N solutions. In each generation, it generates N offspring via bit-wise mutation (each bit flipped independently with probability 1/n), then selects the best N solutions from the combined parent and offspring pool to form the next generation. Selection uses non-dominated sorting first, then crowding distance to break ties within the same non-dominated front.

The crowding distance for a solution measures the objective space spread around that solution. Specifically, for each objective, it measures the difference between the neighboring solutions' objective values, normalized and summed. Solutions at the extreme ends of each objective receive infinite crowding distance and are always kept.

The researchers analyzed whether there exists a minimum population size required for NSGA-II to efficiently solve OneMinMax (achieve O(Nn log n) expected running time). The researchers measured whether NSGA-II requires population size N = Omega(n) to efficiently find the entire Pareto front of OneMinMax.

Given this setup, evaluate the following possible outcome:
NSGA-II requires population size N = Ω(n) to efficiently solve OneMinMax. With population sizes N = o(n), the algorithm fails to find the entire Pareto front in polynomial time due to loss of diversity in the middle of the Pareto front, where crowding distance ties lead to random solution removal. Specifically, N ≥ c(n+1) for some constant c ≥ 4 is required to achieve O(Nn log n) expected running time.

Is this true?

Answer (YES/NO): YES